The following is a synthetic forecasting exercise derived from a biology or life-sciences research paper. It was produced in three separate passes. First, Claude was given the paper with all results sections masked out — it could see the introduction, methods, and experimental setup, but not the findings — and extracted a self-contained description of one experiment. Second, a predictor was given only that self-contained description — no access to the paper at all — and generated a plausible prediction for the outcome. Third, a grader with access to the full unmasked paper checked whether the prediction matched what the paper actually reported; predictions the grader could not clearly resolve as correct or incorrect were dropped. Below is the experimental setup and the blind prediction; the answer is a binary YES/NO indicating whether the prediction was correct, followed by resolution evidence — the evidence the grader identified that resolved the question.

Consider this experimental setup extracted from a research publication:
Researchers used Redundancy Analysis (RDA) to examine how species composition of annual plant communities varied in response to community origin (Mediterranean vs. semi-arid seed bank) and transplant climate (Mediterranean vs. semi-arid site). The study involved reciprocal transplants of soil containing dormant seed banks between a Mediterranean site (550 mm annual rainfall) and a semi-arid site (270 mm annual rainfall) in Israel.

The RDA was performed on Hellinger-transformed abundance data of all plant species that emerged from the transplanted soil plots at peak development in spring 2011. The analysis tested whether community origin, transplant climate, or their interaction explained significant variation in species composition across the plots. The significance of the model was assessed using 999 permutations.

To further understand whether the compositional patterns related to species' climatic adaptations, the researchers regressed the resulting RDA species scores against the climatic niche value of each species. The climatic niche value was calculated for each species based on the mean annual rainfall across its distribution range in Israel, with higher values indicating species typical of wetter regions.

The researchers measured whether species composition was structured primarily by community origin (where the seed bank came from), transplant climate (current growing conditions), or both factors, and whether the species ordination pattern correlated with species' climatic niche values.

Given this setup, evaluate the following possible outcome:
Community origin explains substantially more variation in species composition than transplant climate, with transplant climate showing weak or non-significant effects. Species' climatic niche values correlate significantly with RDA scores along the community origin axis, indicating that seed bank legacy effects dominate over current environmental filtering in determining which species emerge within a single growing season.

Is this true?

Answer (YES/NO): NO